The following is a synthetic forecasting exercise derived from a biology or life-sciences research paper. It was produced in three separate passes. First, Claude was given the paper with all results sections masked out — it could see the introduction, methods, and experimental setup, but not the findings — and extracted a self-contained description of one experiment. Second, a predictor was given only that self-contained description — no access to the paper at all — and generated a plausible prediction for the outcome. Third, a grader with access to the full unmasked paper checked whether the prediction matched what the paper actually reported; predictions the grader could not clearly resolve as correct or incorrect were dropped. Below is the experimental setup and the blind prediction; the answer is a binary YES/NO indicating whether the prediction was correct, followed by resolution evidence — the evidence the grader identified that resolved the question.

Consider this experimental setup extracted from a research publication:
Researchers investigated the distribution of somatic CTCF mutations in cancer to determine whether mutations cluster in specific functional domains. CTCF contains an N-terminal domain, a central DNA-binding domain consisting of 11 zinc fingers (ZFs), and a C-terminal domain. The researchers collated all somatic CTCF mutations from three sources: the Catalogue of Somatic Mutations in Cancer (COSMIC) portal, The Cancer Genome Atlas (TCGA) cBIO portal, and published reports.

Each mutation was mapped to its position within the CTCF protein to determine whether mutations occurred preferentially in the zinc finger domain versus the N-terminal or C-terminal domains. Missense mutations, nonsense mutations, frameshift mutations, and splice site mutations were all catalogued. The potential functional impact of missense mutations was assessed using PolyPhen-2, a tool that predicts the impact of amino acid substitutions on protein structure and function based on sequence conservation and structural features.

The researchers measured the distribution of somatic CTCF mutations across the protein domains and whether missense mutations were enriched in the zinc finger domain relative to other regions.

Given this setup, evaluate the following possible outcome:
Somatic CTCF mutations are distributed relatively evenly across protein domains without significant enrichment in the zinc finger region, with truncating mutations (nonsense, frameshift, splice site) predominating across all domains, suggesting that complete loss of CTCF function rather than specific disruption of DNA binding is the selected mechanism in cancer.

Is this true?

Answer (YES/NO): NO